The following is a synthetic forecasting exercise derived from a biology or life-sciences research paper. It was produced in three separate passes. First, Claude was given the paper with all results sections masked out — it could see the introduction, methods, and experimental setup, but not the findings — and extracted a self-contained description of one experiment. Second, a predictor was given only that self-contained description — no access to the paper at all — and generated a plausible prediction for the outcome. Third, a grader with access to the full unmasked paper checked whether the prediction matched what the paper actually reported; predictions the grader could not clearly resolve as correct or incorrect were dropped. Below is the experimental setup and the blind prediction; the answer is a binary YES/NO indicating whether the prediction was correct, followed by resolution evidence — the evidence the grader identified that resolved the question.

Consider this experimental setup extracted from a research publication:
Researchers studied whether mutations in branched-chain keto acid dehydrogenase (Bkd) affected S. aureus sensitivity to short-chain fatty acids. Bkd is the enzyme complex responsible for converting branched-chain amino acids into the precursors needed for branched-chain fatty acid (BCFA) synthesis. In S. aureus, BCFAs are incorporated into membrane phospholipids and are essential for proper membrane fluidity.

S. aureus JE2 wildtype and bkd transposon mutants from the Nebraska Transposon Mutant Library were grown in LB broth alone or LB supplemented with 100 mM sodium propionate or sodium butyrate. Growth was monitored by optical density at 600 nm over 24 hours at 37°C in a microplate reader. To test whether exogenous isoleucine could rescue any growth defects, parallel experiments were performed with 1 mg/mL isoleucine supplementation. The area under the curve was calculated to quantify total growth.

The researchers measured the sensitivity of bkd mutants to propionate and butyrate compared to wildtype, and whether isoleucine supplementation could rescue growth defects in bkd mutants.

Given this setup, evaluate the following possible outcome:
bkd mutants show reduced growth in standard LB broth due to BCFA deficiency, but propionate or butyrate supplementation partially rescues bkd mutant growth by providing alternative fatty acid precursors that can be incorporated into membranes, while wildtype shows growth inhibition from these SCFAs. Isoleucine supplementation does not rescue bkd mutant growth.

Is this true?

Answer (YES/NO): NO